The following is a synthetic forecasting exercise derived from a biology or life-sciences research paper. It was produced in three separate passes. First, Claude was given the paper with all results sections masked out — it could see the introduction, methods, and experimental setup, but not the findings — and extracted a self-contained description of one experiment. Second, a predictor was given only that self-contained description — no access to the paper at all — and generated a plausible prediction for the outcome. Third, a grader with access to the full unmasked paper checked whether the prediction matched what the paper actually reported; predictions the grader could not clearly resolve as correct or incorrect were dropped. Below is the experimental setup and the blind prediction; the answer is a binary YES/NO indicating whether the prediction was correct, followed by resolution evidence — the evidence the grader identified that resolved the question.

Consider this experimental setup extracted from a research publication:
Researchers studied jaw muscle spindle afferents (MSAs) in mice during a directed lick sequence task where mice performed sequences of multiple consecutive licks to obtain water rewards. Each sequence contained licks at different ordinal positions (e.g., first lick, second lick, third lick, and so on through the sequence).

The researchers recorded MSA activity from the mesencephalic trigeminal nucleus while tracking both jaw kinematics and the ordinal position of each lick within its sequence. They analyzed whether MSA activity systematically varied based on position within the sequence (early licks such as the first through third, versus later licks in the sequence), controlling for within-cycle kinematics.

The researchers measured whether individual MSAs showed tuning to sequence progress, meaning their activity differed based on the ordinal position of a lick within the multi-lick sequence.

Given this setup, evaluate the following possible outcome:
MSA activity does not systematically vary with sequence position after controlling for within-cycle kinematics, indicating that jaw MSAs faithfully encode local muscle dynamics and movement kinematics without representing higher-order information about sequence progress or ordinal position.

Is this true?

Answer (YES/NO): NO